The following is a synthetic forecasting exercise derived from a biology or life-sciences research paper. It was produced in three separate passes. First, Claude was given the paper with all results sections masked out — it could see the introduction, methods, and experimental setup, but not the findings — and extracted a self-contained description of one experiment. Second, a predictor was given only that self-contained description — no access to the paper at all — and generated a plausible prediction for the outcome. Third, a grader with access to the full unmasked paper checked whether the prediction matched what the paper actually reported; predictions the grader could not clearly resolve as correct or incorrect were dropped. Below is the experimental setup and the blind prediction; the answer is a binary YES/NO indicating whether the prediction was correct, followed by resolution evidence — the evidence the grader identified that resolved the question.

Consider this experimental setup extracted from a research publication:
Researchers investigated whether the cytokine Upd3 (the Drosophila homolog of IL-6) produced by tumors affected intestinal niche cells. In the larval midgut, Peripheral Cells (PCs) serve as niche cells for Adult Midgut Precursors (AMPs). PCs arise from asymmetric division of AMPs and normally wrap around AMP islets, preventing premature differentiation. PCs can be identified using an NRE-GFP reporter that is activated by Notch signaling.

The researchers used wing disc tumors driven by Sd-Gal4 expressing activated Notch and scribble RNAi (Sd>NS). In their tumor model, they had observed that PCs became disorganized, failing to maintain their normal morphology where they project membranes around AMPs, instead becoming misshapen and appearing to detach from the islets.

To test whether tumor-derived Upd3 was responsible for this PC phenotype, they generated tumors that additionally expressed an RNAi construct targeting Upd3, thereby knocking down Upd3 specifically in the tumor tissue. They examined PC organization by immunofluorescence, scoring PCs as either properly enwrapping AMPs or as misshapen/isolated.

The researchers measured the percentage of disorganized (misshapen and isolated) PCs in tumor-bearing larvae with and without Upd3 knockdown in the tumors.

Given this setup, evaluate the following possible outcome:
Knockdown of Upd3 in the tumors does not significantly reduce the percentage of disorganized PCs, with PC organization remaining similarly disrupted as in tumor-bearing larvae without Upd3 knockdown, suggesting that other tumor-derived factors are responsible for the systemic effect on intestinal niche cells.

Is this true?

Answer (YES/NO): YES